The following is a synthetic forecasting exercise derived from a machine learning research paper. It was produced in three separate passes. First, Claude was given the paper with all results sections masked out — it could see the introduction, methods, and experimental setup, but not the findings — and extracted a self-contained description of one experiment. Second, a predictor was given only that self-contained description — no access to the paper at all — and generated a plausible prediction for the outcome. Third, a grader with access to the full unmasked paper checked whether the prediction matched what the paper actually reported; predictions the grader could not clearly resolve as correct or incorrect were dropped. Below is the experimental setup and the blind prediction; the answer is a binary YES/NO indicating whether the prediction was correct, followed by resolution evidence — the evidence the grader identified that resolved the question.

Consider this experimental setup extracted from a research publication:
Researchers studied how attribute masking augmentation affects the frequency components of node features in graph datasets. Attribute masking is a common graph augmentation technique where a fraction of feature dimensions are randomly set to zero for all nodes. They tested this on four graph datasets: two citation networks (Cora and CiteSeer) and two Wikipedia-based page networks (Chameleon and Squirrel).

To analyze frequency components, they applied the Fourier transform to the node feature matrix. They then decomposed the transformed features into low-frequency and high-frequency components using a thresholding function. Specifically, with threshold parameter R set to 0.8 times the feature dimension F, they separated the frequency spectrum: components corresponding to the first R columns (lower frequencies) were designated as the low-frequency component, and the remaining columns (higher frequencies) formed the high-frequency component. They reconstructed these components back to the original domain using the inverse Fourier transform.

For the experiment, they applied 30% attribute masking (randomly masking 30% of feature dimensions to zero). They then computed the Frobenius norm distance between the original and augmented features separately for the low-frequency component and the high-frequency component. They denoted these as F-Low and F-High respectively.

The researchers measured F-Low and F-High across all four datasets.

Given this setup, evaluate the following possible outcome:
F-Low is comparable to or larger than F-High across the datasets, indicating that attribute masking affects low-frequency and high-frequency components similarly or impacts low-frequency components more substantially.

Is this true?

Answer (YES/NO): NO